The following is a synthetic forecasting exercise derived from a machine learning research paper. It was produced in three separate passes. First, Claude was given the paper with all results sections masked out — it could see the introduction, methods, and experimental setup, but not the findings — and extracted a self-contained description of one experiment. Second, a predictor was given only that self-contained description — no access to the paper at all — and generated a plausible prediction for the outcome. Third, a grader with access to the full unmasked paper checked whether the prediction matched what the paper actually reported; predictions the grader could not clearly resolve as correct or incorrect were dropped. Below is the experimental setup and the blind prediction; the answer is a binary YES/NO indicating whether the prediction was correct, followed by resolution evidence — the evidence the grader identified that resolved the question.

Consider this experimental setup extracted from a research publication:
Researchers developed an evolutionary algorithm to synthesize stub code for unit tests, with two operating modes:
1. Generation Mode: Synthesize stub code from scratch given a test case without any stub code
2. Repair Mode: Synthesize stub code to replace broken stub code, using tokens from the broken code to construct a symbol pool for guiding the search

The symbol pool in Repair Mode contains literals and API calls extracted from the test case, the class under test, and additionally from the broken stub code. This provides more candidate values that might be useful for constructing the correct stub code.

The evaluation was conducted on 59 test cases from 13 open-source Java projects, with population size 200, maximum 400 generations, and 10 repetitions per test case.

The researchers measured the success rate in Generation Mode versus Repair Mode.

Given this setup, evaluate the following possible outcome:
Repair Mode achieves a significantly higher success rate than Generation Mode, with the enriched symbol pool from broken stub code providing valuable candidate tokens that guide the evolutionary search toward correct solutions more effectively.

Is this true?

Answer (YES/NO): NO